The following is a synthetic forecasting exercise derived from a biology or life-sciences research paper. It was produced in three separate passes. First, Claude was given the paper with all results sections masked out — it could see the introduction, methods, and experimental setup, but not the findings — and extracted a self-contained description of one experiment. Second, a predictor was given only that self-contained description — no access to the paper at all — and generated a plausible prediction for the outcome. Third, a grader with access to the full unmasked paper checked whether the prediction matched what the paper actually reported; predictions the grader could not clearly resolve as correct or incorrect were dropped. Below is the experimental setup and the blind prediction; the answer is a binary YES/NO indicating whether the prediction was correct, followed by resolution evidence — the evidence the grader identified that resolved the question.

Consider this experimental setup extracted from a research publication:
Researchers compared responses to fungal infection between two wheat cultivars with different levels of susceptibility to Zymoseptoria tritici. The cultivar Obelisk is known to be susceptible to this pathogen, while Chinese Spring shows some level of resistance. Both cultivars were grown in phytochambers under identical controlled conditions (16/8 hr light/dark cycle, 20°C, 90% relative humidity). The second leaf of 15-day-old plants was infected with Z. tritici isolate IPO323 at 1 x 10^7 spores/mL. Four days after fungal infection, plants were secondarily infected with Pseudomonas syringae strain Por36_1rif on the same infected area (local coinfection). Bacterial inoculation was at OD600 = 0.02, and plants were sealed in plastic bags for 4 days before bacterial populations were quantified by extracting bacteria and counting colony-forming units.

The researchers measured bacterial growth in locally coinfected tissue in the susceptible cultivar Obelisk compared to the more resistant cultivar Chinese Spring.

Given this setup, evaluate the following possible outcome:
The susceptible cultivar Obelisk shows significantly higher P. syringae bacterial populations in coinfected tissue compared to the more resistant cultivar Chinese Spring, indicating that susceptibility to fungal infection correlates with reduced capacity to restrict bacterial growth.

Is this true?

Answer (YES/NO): YES